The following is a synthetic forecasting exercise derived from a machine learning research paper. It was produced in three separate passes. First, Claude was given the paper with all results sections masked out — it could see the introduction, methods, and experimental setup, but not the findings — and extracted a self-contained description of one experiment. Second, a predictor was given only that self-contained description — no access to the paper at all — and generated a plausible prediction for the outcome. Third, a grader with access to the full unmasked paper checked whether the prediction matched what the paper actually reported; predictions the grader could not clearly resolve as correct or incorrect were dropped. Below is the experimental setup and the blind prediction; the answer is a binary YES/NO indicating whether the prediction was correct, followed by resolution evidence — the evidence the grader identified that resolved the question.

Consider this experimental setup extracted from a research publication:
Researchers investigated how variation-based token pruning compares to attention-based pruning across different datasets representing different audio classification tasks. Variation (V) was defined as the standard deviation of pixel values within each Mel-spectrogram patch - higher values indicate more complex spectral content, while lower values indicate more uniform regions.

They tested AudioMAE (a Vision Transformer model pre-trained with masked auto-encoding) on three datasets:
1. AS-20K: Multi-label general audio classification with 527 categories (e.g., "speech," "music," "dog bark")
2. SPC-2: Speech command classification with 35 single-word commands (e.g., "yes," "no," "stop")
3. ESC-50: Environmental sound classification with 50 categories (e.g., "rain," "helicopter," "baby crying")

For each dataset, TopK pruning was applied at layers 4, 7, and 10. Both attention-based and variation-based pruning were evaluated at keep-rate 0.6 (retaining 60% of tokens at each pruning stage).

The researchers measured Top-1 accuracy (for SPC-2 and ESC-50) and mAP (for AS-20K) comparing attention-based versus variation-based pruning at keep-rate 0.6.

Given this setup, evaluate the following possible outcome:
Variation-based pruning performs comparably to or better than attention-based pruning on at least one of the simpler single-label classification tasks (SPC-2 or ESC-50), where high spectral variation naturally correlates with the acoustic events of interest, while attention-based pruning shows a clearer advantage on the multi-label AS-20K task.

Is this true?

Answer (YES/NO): YES